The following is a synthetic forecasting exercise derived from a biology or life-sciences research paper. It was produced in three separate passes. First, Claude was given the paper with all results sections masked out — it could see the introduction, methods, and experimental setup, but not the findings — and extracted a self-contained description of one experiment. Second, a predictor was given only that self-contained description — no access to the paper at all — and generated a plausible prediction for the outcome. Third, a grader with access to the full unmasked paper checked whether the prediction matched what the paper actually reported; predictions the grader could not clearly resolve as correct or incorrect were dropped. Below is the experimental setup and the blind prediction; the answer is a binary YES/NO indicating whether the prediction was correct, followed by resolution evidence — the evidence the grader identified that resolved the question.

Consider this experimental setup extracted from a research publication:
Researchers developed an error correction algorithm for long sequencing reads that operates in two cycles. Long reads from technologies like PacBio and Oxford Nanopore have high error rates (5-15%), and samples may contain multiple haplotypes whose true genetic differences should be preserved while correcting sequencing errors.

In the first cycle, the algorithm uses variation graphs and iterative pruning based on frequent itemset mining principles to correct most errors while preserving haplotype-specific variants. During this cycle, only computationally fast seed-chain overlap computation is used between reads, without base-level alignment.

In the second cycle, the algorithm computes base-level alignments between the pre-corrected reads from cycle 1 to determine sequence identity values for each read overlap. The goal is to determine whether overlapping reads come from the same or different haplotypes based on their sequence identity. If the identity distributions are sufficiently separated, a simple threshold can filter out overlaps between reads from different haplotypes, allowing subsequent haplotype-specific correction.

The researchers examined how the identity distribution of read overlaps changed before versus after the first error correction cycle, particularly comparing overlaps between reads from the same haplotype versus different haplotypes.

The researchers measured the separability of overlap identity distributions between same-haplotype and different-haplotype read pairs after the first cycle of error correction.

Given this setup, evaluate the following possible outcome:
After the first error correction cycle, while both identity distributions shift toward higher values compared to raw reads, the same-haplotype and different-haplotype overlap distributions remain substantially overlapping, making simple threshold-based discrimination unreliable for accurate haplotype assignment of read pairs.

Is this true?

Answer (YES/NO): NO